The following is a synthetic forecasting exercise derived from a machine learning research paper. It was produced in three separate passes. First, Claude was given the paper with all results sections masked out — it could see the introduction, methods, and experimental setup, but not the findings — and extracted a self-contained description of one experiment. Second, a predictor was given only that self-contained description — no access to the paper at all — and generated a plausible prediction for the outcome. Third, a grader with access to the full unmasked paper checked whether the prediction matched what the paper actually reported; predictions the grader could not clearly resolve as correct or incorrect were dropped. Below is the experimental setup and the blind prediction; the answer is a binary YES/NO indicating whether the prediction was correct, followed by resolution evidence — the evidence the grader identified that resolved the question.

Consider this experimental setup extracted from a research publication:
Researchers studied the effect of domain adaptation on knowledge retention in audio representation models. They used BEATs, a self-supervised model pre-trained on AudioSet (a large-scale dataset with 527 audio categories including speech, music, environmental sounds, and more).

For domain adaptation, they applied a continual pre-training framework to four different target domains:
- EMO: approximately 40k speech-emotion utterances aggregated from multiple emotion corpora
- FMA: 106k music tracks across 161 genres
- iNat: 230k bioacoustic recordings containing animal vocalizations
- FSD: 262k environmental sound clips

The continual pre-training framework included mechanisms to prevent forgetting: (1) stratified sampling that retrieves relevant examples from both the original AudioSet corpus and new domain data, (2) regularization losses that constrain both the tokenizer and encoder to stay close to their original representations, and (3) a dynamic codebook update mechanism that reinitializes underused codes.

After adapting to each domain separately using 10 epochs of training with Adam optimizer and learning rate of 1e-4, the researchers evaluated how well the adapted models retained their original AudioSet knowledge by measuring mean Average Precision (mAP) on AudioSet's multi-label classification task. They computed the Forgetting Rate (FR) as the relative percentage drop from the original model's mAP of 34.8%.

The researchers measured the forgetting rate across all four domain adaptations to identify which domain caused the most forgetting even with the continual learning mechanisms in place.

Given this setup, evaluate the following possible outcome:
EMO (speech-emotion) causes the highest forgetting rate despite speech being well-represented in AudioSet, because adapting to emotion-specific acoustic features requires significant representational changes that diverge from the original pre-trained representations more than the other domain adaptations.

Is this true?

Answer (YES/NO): NO